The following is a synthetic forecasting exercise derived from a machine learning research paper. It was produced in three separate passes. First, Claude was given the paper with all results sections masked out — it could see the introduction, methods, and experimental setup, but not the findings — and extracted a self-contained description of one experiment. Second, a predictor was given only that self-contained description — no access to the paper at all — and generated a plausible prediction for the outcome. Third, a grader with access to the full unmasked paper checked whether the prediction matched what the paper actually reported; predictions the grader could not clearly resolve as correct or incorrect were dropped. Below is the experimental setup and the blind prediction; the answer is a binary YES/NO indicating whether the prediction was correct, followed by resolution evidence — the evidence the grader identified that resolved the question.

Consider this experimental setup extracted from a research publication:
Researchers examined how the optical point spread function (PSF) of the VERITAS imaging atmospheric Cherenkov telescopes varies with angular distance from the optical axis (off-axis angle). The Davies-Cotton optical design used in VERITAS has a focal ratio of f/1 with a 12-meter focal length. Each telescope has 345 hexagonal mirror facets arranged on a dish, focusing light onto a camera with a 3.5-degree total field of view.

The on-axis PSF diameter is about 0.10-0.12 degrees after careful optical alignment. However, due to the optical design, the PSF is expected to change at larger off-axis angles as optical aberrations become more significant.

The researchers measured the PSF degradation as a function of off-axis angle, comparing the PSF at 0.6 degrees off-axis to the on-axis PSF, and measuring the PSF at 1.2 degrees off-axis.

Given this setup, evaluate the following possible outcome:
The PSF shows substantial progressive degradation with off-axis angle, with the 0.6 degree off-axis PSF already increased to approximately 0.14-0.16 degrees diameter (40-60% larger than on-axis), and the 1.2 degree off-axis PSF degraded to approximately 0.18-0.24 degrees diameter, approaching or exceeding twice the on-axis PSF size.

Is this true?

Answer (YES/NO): NO